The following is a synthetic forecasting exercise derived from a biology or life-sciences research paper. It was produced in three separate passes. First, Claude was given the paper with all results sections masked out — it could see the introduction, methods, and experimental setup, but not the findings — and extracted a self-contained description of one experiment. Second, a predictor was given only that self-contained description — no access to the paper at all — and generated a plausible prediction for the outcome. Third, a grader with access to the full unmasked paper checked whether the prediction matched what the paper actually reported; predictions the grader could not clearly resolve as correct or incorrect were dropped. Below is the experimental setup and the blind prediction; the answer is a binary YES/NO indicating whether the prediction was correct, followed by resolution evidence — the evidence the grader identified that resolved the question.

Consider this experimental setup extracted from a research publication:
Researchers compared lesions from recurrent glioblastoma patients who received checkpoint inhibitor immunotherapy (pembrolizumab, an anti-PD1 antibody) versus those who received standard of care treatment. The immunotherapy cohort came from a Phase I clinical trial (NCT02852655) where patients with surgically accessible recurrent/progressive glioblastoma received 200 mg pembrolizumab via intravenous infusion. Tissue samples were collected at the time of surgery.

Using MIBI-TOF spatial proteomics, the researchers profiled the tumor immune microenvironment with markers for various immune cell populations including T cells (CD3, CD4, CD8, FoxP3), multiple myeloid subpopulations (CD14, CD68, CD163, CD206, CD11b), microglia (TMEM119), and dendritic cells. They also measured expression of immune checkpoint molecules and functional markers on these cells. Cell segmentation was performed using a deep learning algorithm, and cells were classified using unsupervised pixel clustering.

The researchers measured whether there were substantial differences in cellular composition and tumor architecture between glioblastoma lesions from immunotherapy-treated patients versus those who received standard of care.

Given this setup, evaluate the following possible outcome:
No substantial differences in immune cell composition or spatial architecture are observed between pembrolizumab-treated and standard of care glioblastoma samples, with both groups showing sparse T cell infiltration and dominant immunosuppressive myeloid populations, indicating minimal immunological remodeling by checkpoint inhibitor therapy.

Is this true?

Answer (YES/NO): YES